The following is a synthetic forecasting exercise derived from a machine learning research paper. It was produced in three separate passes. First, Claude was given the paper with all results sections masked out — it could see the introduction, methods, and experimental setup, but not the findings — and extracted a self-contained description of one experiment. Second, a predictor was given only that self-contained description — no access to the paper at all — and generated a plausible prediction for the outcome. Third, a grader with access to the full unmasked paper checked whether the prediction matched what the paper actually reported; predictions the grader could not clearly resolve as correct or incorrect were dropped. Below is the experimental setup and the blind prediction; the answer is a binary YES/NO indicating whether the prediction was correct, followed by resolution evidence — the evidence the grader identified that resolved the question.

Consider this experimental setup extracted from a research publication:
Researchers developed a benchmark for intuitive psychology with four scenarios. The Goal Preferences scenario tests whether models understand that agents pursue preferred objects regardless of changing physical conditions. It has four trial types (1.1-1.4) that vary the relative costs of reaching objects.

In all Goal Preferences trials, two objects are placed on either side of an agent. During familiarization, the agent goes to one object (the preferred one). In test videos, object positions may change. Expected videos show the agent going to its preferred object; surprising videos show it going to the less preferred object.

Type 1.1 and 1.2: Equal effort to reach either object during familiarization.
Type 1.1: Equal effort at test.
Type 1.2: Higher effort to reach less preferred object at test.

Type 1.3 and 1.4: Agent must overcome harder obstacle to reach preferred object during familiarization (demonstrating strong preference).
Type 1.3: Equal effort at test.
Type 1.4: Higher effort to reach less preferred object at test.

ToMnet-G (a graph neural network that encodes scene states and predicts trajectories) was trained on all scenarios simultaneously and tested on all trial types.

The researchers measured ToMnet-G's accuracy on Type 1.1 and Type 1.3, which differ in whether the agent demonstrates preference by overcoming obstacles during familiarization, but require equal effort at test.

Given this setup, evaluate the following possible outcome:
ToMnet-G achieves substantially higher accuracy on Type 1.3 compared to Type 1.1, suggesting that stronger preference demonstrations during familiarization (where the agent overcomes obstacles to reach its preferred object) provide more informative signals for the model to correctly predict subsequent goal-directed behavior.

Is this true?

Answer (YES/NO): NO